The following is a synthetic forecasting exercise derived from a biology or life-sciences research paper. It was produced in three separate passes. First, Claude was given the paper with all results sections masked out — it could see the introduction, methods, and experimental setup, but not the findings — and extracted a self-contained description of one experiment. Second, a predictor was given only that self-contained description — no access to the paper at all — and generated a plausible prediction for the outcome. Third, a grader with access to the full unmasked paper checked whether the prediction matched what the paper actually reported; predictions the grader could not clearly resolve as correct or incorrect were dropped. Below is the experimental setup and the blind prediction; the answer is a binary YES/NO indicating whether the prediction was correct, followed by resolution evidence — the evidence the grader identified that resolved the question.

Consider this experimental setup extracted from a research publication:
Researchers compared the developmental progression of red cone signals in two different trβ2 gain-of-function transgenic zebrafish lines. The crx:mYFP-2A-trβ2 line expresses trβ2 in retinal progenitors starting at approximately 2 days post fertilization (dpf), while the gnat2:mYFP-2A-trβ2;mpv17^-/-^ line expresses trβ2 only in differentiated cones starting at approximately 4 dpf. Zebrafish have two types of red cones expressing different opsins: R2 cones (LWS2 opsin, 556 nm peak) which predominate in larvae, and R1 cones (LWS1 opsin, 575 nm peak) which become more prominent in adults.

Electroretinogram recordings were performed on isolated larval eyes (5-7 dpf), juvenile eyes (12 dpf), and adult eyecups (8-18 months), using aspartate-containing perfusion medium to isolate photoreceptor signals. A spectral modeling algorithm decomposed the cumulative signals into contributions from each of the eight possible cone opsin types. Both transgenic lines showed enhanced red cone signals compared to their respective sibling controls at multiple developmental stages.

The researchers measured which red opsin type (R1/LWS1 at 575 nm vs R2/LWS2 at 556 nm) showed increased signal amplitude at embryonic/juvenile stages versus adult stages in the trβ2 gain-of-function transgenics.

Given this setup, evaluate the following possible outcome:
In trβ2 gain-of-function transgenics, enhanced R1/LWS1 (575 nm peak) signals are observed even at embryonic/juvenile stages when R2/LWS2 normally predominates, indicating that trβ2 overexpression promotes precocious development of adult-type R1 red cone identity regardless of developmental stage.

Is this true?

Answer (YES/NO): NO